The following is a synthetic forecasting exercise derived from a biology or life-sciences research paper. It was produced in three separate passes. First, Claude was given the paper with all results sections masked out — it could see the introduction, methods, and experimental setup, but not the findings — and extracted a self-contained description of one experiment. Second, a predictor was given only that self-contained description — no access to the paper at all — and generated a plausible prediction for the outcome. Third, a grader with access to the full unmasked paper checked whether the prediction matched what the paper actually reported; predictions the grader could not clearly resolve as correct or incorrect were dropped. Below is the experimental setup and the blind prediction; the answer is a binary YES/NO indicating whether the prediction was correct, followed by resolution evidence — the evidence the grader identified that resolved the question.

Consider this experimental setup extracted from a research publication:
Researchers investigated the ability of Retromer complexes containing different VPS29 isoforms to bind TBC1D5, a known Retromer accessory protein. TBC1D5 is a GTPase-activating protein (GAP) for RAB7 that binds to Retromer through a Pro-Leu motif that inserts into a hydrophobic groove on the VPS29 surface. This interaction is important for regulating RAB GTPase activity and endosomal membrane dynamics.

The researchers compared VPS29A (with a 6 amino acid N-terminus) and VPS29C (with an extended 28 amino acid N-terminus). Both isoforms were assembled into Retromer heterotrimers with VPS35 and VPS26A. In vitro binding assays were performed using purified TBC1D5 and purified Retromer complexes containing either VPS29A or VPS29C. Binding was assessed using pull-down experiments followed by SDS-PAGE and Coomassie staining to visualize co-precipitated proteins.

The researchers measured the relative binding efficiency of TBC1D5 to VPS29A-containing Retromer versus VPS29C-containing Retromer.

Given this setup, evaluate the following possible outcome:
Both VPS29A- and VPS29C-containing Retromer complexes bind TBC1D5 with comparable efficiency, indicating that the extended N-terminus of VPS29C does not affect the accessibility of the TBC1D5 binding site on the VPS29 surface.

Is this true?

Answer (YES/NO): NO